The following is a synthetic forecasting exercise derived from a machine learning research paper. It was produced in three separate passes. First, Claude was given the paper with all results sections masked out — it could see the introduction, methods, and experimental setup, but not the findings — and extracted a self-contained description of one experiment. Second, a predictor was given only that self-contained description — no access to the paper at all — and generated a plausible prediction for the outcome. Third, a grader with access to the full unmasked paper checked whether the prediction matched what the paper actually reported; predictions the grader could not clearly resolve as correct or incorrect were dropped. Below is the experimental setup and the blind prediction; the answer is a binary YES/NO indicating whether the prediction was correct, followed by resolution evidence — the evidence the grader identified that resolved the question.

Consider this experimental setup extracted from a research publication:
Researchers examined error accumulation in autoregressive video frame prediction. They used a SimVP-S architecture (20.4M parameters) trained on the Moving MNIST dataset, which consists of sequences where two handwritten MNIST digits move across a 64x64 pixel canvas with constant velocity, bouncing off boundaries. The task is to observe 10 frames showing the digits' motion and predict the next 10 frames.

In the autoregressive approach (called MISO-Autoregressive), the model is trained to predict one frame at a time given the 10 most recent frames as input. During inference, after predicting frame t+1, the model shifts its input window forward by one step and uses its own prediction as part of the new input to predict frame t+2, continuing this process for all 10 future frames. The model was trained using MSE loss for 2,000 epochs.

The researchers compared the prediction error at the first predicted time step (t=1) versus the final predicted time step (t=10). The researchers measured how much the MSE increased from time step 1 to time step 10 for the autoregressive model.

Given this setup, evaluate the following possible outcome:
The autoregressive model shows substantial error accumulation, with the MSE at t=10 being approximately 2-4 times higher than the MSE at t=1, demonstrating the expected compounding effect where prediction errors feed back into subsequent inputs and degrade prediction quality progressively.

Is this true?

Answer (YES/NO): NO